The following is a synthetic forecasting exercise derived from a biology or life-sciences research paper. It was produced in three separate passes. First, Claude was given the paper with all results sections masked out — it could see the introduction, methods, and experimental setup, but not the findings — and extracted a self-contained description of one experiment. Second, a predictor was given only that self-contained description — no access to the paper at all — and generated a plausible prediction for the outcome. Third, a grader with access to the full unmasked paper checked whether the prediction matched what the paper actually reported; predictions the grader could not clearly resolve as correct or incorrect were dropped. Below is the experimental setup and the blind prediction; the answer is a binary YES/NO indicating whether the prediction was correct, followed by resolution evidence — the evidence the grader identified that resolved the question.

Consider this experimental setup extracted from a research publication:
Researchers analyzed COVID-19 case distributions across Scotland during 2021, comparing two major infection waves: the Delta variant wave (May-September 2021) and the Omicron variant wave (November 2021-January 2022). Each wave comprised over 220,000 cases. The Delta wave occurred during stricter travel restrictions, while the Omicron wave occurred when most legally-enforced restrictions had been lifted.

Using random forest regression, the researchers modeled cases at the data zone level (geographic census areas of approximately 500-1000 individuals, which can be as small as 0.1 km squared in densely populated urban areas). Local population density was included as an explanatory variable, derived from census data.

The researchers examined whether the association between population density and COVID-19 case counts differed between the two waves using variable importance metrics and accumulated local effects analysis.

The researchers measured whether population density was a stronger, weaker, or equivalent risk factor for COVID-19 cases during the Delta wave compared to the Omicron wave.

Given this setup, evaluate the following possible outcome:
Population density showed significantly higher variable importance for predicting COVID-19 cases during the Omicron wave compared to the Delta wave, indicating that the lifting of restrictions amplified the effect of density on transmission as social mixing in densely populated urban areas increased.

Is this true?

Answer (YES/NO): NO